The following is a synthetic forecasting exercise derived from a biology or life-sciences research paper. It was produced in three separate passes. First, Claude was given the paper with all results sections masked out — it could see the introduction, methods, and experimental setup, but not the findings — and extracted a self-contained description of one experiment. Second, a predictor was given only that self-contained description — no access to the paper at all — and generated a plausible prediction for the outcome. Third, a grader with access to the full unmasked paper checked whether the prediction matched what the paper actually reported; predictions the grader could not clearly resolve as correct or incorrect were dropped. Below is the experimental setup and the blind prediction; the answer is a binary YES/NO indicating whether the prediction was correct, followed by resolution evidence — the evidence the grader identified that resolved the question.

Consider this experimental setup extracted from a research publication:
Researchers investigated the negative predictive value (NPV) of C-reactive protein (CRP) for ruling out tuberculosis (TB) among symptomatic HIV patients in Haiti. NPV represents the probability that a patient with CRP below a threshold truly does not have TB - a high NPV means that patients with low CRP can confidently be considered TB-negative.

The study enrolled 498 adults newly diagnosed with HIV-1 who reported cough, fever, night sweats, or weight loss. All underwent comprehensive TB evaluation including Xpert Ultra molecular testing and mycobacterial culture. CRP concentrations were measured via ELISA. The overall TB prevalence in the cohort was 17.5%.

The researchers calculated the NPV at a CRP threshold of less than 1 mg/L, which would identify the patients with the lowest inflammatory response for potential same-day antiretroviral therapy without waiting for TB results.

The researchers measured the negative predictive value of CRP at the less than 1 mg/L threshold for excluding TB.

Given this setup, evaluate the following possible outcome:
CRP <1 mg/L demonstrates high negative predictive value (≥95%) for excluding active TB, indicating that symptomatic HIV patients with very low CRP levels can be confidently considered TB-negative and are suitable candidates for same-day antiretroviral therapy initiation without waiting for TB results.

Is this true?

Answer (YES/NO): YES